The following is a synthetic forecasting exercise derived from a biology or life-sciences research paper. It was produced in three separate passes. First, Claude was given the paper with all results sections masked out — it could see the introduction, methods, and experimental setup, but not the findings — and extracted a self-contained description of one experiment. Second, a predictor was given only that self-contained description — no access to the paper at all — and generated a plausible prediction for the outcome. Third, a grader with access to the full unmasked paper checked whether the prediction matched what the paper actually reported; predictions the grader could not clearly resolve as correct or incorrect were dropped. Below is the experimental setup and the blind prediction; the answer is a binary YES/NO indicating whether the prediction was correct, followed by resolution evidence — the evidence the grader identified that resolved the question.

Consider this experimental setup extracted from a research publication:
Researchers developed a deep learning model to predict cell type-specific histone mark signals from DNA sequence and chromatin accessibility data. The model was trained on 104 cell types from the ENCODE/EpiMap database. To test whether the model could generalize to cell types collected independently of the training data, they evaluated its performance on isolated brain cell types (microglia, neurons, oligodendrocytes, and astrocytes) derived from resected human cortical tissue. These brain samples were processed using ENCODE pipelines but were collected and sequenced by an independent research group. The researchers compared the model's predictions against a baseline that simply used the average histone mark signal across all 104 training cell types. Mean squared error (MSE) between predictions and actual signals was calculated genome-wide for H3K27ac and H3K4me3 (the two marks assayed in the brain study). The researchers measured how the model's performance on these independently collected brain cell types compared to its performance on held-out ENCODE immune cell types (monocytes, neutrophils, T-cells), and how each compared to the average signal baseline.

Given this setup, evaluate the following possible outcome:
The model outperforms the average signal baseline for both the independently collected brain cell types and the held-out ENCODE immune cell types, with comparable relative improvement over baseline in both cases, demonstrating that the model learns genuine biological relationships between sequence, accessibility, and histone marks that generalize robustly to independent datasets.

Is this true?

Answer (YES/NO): NO